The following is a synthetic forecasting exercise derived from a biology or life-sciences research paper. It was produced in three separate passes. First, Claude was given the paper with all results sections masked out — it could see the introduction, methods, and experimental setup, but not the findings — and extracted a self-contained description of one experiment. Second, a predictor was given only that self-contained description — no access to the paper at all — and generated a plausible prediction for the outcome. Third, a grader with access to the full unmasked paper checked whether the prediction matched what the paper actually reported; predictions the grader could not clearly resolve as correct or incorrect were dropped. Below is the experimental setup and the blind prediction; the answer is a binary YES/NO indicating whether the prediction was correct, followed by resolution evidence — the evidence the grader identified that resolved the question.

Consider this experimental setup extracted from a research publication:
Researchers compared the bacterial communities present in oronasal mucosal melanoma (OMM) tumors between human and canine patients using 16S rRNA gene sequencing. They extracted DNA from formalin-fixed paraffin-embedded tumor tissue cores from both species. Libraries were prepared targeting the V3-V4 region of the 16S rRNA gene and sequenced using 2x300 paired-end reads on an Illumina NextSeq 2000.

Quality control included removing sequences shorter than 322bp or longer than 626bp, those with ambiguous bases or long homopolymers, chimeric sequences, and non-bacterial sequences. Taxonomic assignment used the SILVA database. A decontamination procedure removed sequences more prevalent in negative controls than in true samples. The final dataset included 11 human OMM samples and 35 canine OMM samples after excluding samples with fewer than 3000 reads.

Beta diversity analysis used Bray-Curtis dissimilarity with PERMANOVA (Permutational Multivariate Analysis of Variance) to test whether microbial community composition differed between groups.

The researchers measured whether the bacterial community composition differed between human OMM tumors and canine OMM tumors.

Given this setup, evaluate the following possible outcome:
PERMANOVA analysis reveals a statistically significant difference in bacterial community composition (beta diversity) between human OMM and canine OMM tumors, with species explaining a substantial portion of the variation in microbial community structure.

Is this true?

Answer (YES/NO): YES